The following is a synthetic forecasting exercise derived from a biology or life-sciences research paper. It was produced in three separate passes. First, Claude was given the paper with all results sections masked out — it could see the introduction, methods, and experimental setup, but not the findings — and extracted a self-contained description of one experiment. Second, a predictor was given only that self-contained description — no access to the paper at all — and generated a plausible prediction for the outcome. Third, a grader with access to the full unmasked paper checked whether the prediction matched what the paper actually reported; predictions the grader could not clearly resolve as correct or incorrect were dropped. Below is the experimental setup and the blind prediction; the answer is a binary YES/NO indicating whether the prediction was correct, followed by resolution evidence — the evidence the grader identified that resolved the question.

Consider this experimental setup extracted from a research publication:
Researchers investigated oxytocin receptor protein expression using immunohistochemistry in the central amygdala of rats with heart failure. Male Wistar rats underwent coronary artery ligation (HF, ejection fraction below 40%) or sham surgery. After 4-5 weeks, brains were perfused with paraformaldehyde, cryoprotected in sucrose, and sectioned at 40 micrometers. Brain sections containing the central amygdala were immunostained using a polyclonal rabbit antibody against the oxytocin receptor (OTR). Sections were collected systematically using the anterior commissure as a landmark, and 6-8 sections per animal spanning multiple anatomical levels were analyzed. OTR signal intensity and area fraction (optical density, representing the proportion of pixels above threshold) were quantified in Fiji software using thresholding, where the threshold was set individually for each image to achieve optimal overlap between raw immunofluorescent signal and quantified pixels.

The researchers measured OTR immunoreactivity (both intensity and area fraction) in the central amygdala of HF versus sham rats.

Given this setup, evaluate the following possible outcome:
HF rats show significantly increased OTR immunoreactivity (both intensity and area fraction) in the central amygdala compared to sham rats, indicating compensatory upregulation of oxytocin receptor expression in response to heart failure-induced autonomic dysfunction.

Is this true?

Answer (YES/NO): NO